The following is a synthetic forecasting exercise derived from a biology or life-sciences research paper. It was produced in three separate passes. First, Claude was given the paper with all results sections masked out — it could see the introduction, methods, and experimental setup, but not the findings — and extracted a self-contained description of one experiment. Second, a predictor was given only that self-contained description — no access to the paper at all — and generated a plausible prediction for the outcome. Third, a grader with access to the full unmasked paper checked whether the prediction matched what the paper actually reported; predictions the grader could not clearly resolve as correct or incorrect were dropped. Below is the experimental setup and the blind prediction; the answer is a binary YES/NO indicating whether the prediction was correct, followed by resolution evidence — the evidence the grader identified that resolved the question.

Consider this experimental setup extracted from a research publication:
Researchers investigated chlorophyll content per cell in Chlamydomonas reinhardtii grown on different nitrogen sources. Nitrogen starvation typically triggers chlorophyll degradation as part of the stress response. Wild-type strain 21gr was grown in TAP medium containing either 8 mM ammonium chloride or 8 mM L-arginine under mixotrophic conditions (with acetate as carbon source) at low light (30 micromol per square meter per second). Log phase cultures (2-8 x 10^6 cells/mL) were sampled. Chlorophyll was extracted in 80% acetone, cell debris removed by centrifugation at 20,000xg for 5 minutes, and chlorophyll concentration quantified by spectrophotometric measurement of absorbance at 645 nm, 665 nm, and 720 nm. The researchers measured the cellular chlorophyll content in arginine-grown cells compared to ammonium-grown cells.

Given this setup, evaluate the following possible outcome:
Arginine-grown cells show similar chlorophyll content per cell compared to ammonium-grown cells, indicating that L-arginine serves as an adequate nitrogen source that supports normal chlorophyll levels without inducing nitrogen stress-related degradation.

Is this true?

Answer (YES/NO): NO